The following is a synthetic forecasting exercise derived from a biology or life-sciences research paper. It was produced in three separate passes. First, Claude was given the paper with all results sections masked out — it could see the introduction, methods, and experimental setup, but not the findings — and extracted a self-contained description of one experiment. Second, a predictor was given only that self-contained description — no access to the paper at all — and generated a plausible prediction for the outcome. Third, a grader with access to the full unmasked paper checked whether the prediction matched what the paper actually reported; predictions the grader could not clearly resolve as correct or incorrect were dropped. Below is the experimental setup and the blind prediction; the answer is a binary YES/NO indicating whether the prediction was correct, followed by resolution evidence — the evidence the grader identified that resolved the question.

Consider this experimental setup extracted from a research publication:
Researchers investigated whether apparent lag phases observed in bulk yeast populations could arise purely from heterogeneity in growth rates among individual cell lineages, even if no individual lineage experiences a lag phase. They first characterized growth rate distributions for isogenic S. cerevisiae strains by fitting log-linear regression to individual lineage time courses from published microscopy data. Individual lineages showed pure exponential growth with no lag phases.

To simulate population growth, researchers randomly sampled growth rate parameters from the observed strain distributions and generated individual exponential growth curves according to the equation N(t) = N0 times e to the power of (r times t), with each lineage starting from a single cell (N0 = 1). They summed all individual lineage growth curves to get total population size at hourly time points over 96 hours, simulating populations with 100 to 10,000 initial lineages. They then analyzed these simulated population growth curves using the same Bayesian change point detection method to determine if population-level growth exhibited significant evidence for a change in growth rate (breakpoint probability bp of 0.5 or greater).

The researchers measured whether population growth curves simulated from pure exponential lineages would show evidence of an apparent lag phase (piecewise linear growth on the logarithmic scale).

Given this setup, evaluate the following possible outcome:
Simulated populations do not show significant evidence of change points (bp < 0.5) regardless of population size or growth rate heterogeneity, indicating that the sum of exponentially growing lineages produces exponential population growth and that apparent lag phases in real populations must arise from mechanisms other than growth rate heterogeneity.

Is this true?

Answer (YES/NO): NO